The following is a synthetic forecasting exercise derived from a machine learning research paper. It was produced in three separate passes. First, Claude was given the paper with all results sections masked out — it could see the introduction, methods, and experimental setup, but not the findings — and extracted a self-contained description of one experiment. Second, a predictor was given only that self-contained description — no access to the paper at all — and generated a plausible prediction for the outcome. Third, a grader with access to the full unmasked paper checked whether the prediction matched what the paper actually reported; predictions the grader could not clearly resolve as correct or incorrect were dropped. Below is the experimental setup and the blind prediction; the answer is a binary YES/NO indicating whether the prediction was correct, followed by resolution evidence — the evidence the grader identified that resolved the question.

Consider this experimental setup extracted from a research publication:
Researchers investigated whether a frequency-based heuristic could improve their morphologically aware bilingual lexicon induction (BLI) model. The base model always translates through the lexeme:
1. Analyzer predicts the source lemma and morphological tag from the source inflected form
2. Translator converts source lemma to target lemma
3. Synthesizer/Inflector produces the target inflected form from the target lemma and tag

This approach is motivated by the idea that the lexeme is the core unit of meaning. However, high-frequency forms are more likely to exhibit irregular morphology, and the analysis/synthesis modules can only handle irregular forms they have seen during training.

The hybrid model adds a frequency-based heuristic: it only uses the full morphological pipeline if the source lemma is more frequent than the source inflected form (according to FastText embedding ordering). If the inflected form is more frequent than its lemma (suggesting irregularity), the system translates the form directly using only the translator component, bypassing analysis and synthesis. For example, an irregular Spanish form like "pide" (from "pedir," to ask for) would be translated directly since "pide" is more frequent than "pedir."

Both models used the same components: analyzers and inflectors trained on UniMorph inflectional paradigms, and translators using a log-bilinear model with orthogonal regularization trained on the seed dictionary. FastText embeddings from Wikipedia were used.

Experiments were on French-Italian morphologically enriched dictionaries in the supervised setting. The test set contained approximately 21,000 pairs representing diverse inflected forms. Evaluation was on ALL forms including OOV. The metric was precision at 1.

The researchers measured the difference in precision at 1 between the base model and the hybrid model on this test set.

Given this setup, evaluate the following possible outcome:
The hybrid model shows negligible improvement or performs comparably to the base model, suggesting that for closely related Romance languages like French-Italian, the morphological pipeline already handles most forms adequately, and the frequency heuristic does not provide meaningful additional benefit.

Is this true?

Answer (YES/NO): NO